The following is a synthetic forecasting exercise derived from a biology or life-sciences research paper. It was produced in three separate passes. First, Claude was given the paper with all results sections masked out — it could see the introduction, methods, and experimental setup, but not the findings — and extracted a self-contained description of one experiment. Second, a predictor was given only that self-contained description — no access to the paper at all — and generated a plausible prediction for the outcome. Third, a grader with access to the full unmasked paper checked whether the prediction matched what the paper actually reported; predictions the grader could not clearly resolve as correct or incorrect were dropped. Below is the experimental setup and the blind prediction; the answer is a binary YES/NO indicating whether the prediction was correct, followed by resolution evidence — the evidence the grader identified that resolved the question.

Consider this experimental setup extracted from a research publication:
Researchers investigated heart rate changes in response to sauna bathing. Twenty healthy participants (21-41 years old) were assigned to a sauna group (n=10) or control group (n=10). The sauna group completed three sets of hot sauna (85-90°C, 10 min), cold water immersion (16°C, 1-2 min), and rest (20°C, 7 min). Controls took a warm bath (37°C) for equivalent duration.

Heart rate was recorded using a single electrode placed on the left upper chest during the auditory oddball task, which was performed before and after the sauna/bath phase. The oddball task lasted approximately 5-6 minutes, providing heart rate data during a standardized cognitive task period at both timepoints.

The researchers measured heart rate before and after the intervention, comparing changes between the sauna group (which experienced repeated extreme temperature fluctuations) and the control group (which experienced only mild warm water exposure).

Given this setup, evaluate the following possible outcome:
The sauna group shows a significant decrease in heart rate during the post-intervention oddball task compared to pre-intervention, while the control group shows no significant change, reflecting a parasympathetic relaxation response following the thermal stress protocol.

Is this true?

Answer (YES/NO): YES